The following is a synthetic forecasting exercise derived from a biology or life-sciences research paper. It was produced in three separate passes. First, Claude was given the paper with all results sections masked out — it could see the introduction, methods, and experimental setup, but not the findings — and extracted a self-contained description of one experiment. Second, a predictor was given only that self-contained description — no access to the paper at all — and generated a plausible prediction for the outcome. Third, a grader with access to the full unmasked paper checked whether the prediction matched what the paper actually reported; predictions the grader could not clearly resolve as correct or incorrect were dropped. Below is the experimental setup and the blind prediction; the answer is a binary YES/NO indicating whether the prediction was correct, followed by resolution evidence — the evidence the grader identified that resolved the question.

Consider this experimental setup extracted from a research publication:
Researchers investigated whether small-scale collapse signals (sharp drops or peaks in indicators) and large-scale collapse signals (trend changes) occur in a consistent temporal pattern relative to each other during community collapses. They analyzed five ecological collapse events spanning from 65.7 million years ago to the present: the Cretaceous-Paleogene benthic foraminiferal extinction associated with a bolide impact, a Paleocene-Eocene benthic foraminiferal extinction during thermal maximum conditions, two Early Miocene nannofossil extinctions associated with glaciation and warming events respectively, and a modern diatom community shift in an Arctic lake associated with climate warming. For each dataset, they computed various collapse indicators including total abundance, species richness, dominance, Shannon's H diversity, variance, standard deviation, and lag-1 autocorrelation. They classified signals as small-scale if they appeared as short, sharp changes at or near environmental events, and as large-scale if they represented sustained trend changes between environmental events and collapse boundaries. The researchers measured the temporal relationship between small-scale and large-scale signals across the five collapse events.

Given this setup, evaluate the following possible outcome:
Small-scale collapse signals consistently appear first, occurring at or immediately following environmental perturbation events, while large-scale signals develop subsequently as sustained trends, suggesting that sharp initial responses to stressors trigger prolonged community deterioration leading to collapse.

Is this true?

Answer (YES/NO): NO